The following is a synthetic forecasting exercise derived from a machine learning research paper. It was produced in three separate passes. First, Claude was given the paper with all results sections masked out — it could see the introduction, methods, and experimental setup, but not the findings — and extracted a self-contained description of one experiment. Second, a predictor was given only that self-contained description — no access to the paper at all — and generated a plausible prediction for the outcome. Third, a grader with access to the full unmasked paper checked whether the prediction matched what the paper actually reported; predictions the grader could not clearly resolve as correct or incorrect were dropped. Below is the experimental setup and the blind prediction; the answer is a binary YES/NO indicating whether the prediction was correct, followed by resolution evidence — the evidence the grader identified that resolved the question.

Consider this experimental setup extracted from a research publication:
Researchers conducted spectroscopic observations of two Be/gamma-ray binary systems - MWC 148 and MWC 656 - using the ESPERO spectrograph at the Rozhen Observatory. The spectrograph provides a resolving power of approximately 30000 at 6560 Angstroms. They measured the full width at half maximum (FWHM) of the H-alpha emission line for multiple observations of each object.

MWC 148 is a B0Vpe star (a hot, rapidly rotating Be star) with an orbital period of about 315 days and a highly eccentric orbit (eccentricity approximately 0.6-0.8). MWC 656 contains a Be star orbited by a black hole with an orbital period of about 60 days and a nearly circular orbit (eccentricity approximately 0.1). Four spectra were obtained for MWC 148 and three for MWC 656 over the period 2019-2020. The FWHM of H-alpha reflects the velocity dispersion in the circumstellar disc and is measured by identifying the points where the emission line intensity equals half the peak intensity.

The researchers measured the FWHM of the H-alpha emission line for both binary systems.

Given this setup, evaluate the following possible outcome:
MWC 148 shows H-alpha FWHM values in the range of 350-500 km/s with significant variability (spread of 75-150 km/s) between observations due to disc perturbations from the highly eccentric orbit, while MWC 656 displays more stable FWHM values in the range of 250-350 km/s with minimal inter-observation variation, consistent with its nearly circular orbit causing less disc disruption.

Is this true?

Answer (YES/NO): NO